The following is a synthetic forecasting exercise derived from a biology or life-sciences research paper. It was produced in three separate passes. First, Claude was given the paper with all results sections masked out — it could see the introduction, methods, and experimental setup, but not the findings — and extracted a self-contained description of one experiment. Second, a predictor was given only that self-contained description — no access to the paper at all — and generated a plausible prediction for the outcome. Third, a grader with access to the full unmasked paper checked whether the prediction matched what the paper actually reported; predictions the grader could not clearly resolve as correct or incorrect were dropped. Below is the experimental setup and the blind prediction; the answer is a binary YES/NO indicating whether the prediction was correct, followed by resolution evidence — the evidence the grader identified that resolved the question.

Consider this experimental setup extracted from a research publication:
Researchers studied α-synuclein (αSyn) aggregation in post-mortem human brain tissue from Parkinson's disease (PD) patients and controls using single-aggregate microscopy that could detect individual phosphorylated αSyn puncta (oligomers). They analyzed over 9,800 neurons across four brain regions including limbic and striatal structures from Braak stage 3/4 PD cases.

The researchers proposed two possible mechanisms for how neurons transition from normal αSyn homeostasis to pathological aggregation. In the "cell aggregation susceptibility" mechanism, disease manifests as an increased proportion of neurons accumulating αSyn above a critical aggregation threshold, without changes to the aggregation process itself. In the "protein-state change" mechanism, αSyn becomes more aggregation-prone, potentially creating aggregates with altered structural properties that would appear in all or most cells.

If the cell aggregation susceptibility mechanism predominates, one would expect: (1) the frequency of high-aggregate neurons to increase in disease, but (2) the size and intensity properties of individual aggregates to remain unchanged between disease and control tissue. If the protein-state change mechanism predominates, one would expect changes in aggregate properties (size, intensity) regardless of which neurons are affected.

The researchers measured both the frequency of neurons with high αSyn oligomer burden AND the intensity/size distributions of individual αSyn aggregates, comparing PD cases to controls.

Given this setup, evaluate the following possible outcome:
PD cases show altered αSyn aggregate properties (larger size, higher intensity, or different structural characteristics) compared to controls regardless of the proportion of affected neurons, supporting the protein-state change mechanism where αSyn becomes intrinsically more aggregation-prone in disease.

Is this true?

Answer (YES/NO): NO